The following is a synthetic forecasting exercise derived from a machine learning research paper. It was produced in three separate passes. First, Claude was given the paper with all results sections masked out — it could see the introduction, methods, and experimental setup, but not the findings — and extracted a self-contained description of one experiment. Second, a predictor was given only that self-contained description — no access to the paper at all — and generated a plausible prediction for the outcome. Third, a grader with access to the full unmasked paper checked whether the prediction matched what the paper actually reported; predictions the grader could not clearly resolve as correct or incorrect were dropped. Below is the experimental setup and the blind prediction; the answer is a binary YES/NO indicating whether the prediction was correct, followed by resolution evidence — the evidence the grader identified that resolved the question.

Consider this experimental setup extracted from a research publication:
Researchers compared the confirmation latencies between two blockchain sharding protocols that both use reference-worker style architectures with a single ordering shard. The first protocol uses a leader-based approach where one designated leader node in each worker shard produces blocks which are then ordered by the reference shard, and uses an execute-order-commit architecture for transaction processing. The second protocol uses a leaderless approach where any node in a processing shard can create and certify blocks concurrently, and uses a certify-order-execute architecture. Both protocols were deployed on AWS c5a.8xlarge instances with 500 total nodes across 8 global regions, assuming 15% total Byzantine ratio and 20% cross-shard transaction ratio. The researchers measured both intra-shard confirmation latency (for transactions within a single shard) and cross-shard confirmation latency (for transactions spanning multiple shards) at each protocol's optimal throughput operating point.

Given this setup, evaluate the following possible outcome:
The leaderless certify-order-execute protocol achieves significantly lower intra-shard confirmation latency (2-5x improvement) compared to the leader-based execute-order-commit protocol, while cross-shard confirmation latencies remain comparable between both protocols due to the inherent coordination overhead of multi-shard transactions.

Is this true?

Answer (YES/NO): NO